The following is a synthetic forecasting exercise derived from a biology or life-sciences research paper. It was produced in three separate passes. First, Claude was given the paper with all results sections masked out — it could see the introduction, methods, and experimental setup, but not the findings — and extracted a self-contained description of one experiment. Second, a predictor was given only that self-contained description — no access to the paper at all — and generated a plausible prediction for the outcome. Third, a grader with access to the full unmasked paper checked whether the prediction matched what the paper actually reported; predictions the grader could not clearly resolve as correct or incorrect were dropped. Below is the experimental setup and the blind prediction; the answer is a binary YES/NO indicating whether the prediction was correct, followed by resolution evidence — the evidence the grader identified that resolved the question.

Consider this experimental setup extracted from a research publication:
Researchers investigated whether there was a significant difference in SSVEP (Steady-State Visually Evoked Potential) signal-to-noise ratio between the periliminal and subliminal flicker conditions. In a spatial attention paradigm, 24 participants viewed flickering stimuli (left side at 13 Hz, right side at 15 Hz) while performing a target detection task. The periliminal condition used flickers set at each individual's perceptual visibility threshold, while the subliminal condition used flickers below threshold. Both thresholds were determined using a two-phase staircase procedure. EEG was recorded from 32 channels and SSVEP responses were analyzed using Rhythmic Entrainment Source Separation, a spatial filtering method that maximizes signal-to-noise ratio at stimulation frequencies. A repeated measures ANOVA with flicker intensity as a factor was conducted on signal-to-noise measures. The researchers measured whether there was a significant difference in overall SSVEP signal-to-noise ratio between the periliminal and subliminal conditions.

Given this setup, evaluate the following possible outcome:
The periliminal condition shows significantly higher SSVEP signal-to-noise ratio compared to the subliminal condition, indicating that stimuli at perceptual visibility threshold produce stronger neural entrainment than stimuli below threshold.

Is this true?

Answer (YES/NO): NO